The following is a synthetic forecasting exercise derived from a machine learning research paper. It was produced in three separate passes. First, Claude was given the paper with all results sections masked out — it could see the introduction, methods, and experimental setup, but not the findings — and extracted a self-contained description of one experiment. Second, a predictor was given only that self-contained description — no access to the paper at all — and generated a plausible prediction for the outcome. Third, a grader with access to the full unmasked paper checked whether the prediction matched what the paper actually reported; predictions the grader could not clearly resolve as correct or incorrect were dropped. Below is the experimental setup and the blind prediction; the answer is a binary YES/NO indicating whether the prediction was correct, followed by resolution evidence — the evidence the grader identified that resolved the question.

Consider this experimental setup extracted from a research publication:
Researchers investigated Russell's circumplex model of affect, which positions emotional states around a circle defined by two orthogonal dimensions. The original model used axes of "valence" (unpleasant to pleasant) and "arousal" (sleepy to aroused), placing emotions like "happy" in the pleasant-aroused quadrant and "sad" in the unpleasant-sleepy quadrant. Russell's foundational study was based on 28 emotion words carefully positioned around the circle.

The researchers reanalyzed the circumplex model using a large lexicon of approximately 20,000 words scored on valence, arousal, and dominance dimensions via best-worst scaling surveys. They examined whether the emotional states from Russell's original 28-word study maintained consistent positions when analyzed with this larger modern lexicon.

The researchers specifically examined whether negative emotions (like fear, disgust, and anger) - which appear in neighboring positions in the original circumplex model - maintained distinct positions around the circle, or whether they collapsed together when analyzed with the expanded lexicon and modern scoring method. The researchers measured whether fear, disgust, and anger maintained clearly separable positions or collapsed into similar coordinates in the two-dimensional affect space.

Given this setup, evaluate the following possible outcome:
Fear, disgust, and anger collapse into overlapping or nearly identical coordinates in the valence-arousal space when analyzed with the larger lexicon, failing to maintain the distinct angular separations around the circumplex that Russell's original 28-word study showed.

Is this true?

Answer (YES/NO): YES